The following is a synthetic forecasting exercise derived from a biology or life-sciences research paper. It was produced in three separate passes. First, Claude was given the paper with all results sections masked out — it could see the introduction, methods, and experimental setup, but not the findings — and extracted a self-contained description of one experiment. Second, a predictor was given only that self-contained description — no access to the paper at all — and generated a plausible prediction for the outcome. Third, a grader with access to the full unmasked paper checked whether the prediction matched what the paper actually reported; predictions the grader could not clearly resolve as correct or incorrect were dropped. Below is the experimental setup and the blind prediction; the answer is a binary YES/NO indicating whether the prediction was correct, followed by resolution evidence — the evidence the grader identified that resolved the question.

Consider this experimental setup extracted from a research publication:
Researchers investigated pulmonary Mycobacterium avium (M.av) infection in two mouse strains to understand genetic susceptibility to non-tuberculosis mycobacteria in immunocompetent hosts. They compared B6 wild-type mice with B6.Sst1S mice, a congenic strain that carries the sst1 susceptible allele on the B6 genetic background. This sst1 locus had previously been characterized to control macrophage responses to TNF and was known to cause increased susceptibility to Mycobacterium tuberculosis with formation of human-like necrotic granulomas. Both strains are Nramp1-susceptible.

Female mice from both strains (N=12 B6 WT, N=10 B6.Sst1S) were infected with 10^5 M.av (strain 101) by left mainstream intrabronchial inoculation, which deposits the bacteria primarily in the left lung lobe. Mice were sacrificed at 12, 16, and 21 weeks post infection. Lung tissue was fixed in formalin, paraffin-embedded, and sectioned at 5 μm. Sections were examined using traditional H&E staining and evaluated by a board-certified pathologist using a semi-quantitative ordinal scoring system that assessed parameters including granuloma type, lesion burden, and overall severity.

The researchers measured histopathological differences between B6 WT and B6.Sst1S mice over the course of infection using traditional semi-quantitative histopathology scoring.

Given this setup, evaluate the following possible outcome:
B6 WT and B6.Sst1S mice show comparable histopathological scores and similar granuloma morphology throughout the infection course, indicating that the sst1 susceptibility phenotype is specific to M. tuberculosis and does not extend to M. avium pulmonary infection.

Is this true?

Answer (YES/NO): NO